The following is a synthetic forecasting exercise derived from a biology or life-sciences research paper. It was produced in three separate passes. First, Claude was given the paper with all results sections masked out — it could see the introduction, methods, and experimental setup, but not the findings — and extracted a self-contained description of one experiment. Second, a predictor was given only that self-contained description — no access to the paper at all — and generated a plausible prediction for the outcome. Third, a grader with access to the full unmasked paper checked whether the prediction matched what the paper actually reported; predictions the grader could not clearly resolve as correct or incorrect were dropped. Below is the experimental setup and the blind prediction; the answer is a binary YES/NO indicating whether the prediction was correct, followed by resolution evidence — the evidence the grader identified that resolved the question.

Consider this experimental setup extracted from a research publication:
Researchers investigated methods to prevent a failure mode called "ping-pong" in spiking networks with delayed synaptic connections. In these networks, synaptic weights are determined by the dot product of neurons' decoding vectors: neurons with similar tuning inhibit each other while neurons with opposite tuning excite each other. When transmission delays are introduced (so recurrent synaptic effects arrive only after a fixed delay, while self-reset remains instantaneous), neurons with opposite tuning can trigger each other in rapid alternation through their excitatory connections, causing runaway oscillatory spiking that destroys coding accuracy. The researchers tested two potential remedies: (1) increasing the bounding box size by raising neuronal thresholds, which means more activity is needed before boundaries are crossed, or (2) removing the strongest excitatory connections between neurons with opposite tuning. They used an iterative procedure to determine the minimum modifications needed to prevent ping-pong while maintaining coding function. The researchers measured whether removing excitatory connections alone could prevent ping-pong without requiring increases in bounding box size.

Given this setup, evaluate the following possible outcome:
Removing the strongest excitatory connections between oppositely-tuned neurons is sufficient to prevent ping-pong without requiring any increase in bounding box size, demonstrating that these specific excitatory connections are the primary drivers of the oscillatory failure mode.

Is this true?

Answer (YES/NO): YES